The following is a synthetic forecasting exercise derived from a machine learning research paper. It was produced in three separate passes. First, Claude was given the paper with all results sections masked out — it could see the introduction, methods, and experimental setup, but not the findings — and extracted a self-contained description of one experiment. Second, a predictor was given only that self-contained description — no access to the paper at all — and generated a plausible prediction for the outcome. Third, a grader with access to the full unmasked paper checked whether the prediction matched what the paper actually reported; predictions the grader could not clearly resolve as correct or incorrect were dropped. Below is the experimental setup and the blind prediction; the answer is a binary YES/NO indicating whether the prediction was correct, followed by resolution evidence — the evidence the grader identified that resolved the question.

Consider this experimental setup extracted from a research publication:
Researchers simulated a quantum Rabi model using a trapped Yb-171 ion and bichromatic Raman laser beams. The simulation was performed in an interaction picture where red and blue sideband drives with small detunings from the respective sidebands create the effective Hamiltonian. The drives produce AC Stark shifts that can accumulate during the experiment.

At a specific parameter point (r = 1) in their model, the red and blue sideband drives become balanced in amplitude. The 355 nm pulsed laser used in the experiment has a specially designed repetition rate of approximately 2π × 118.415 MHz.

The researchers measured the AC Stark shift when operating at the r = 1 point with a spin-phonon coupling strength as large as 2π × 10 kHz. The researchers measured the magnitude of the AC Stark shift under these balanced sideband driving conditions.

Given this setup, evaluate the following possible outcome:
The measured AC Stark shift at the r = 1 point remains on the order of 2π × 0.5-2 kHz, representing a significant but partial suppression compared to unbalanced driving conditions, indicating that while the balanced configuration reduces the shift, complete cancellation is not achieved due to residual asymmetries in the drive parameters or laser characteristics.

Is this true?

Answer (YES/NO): NO